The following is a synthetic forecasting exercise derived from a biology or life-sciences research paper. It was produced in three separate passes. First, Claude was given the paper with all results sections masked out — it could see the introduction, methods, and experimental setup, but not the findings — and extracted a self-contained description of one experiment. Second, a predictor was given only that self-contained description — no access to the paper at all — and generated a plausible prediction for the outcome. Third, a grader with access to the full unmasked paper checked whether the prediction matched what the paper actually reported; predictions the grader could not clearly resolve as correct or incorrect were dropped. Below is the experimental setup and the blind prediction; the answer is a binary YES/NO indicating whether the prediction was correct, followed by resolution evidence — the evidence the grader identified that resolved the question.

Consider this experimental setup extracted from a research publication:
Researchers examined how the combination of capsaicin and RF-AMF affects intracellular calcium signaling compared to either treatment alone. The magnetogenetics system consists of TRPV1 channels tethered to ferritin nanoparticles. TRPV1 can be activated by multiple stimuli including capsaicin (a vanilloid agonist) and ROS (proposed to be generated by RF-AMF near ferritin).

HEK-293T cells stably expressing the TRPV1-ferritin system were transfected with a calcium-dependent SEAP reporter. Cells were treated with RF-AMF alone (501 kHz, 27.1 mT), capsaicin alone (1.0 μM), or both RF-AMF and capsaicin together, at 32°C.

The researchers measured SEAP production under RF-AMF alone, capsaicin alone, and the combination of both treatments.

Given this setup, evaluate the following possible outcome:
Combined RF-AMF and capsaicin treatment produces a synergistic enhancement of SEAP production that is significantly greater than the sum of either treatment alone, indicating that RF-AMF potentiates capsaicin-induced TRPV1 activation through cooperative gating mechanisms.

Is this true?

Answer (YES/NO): YES